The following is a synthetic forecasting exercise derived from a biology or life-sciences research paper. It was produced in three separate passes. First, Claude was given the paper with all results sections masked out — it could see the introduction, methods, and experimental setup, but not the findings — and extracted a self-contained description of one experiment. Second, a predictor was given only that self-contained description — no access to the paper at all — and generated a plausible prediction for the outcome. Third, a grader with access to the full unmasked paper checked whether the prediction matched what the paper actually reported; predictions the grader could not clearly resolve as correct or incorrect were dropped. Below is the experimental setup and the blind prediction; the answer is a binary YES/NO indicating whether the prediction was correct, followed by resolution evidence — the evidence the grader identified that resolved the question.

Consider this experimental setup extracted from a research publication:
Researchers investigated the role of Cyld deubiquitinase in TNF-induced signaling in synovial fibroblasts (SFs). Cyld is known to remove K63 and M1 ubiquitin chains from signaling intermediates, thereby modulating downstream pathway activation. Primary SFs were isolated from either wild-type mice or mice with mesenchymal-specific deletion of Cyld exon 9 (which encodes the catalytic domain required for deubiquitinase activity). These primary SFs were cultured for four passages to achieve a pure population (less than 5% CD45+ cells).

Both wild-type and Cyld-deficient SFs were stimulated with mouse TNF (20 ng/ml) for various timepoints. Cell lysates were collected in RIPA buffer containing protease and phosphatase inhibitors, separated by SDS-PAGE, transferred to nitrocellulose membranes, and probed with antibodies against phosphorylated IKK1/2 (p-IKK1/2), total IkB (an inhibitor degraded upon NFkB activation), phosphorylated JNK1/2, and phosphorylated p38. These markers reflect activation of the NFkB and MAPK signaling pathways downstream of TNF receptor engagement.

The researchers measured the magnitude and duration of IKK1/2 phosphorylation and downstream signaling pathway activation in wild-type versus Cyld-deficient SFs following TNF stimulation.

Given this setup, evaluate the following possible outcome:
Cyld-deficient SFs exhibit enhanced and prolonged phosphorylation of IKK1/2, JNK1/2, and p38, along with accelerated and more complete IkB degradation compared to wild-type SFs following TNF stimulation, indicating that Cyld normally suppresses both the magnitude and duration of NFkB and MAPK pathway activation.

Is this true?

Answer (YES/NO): NO